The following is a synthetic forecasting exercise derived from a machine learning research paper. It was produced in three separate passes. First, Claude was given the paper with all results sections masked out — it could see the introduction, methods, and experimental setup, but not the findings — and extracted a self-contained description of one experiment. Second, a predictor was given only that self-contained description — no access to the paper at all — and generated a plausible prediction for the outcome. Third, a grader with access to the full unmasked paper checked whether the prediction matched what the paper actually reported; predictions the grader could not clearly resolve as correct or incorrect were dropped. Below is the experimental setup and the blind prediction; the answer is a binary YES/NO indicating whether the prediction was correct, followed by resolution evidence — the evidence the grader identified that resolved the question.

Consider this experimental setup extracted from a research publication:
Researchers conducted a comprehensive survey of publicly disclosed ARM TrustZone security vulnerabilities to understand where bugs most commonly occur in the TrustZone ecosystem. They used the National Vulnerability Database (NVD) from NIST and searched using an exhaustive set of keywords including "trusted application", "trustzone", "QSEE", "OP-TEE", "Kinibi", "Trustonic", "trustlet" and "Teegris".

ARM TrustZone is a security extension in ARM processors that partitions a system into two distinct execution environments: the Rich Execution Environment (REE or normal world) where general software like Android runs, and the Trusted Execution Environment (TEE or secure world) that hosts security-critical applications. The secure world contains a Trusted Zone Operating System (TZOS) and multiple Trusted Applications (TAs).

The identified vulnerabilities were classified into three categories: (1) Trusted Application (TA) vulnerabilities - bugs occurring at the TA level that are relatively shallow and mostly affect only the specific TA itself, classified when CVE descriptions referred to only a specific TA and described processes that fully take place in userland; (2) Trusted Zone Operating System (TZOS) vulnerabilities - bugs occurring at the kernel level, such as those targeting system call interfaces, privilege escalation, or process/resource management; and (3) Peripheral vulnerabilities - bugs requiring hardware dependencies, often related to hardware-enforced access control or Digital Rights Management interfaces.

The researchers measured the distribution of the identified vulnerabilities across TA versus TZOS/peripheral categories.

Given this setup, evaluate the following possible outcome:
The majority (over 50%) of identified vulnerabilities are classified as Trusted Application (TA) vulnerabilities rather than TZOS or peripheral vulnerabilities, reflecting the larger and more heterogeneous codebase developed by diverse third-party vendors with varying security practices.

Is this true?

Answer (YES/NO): YES